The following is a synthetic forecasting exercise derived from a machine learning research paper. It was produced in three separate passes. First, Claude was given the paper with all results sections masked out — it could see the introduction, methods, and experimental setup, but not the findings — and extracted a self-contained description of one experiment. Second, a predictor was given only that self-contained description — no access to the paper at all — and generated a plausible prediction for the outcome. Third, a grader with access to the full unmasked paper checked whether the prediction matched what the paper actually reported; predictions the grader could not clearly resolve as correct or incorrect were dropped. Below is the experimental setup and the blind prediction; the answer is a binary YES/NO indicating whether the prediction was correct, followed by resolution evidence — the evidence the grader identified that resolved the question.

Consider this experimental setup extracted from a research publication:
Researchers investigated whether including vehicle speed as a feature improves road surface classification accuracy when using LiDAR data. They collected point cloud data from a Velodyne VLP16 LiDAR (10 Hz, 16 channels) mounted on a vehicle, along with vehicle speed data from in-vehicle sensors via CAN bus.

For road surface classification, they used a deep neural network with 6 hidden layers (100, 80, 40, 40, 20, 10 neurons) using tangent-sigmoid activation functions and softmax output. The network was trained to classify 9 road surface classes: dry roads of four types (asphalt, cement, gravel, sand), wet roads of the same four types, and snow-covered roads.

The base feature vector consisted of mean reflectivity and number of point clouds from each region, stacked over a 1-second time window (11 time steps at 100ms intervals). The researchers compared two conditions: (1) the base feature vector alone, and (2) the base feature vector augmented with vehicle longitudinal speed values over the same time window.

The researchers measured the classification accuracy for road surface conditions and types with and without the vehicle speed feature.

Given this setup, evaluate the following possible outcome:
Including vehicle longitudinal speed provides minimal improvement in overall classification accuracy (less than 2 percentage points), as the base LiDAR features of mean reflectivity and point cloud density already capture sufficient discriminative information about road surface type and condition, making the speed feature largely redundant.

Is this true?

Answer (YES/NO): NO